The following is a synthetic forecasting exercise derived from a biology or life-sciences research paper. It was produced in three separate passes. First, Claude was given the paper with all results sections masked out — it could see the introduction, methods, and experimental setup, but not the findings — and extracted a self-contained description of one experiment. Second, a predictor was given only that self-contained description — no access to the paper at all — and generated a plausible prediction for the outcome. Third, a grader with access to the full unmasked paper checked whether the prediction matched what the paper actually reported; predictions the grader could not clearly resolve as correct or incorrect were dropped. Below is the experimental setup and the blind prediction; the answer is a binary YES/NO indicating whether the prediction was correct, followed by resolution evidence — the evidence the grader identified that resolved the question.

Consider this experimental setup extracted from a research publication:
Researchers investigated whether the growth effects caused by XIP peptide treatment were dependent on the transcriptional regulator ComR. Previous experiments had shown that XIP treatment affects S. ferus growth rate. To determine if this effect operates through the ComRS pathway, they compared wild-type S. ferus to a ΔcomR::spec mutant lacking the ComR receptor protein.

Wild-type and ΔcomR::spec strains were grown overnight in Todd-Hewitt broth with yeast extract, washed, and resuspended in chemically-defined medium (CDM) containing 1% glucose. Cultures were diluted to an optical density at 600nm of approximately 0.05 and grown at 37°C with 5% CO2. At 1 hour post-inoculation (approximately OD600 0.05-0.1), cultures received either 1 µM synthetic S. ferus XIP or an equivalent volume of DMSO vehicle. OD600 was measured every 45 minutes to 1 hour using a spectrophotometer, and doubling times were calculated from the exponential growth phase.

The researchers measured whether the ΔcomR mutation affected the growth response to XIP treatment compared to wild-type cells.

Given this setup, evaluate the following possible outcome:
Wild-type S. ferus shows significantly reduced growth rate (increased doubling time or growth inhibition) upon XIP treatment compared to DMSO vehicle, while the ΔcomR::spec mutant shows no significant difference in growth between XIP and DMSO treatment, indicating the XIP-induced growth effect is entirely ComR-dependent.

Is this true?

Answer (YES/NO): YES